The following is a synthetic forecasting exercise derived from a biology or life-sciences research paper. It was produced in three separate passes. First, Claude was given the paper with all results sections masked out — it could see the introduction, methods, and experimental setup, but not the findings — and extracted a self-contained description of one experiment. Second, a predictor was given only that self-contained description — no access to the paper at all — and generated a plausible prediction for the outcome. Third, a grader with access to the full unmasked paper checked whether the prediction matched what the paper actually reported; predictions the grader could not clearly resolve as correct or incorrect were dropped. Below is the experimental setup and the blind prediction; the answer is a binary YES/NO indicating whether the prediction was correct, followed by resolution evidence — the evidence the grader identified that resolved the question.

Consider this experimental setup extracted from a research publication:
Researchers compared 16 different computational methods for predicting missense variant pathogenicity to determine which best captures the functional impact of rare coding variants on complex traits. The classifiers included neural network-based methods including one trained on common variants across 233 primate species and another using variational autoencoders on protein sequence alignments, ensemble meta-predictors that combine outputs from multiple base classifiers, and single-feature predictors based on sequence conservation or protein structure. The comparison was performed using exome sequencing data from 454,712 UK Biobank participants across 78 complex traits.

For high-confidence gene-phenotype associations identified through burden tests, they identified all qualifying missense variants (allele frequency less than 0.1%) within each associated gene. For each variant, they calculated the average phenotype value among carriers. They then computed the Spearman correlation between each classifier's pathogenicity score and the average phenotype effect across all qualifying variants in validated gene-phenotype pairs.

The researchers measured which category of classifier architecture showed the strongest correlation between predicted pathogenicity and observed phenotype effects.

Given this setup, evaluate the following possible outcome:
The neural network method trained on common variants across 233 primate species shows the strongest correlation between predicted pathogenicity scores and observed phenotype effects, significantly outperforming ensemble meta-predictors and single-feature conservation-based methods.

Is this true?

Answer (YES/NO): YES